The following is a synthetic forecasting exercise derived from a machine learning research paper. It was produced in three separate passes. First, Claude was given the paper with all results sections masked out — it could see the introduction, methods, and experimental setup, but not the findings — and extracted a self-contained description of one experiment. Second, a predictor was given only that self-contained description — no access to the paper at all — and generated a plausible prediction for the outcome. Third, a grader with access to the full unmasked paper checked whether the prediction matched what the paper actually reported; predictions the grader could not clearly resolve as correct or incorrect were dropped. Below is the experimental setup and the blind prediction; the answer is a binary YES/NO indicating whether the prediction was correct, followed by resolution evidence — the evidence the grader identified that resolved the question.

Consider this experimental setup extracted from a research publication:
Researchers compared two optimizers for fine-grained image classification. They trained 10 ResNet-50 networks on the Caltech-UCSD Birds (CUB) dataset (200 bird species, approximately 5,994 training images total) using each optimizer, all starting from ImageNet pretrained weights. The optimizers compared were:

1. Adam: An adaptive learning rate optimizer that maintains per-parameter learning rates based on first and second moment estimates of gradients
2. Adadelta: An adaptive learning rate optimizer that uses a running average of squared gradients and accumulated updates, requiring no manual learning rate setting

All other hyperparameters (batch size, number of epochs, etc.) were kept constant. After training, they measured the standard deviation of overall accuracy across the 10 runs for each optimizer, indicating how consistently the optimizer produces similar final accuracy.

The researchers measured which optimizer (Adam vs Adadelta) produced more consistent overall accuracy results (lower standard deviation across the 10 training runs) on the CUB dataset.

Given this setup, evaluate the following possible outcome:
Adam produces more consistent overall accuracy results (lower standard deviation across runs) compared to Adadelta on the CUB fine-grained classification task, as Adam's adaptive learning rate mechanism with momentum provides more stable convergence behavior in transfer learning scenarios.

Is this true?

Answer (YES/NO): NO